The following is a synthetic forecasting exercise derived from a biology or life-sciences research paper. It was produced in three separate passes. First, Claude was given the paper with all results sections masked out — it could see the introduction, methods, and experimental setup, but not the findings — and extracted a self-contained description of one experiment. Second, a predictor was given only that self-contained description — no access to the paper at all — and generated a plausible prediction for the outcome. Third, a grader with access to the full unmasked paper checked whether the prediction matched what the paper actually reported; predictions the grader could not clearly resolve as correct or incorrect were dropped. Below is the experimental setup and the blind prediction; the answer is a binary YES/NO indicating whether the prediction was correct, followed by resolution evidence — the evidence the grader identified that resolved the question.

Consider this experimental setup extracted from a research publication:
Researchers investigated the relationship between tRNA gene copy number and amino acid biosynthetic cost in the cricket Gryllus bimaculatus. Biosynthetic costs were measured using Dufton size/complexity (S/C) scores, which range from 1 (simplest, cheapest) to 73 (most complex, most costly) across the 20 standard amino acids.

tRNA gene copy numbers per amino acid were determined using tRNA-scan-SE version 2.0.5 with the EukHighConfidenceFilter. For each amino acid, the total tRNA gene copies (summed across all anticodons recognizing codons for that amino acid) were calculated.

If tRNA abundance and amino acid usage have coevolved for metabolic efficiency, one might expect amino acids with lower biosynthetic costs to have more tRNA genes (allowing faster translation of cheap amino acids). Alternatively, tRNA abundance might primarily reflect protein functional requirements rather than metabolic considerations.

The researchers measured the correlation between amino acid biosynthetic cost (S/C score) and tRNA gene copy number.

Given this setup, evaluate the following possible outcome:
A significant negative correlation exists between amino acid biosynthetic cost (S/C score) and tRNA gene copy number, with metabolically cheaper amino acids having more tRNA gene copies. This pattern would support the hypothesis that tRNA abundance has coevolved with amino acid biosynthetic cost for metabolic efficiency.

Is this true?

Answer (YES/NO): YES